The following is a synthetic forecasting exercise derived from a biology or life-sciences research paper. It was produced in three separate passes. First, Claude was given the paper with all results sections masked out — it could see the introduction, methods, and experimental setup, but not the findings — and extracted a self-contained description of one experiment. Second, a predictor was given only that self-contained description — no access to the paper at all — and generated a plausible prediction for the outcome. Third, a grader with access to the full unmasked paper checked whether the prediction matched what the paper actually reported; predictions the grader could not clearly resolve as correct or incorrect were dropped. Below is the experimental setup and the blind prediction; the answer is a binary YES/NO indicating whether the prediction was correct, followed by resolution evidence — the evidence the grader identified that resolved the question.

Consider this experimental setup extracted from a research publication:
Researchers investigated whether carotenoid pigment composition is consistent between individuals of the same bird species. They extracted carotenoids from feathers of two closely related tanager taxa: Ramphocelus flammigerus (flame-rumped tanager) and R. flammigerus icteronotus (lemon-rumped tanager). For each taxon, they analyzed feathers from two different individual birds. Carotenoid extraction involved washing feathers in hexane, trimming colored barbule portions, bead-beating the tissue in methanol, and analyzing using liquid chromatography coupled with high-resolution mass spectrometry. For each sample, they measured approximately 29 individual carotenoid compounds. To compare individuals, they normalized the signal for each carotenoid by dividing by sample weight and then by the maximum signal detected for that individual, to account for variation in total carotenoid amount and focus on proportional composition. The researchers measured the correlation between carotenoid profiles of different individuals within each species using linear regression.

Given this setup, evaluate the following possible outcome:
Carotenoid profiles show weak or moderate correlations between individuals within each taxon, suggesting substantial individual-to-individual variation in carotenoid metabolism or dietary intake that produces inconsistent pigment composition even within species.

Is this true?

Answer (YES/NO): NO